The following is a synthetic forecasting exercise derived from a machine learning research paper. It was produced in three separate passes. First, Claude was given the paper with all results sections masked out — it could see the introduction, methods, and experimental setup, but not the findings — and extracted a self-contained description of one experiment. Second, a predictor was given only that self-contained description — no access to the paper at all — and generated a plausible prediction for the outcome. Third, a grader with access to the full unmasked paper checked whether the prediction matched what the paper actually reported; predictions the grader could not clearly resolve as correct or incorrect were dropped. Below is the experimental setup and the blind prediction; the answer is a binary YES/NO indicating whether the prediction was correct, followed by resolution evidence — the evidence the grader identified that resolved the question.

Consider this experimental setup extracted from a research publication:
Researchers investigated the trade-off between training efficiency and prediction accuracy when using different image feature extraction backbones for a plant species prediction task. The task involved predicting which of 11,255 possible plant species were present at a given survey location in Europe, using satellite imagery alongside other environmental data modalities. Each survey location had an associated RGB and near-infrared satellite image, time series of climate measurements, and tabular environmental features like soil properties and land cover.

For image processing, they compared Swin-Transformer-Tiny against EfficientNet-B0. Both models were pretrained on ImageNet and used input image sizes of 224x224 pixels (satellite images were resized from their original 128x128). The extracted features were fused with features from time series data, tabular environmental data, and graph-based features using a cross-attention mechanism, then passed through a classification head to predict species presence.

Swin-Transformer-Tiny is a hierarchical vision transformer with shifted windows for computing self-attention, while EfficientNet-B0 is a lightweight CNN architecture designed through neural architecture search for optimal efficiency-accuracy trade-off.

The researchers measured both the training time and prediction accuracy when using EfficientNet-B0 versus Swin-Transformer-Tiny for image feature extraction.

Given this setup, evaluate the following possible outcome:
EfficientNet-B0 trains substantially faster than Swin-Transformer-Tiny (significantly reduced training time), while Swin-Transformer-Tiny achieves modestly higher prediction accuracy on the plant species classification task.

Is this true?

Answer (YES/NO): NO